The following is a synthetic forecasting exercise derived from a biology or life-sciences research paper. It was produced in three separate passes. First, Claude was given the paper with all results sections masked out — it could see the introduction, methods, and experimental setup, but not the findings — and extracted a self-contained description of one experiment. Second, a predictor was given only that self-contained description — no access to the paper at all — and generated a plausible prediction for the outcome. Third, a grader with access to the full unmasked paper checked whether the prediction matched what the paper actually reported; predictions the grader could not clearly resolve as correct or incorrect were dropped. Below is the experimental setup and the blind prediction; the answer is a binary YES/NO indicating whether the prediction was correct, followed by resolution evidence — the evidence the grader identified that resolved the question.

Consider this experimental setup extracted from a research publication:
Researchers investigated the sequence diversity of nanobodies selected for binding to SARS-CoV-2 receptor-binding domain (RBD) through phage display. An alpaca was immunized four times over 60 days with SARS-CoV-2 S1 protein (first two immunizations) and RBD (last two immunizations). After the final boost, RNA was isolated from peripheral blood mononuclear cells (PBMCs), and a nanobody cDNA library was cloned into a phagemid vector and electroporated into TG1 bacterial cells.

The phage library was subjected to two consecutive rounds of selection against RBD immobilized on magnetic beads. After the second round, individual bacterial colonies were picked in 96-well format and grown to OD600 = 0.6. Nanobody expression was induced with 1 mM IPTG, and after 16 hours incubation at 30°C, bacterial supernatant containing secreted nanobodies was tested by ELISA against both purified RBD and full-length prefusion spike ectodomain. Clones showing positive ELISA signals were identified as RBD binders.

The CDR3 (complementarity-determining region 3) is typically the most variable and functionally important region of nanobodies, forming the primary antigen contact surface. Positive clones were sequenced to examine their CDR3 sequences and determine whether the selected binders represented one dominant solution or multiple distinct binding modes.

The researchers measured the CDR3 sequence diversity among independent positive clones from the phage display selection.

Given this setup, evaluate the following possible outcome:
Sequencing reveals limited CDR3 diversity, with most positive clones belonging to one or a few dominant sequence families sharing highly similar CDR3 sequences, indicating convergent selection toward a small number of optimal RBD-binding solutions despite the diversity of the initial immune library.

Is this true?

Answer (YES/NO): YES